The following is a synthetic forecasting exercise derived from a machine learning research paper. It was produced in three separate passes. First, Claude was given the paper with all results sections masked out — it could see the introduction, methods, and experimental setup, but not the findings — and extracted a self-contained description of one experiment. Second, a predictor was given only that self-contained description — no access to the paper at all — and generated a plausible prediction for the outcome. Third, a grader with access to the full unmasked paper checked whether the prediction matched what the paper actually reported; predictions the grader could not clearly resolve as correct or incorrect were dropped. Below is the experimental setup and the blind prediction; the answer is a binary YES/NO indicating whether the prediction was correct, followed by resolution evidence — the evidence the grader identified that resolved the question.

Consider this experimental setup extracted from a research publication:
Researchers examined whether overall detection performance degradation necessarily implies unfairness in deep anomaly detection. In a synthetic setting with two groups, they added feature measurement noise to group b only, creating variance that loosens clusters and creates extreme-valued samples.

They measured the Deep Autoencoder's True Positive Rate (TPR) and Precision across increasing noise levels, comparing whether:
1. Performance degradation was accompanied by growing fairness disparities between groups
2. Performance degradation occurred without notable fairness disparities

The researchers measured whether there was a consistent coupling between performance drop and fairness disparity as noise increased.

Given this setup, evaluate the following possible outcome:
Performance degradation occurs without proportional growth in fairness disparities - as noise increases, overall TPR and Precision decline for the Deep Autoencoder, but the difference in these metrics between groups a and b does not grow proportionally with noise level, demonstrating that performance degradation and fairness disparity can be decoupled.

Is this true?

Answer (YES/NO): YES